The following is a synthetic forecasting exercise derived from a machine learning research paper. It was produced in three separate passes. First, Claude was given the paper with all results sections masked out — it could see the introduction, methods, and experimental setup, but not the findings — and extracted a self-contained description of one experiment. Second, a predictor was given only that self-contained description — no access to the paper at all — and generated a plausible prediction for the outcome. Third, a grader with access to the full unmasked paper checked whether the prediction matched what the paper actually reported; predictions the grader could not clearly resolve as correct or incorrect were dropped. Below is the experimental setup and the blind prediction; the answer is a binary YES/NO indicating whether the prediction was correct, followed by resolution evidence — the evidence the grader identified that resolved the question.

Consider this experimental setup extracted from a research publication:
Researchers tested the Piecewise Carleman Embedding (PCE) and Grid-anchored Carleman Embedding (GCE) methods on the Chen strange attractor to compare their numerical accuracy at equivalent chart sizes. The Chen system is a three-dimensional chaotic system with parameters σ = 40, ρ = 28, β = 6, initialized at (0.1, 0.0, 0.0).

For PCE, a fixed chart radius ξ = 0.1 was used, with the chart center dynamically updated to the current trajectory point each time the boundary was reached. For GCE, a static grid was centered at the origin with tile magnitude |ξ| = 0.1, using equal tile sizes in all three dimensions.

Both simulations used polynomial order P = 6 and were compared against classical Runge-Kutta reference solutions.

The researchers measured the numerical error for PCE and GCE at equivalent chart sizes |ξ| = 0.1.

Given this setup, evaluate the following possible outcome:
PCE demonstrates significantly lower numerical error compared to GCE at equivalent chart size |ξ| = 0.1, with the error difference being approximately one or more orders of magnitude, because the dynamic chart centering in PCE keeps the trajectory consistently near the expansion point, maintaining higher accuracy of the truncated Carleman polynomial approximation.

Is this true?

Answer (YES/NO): NO